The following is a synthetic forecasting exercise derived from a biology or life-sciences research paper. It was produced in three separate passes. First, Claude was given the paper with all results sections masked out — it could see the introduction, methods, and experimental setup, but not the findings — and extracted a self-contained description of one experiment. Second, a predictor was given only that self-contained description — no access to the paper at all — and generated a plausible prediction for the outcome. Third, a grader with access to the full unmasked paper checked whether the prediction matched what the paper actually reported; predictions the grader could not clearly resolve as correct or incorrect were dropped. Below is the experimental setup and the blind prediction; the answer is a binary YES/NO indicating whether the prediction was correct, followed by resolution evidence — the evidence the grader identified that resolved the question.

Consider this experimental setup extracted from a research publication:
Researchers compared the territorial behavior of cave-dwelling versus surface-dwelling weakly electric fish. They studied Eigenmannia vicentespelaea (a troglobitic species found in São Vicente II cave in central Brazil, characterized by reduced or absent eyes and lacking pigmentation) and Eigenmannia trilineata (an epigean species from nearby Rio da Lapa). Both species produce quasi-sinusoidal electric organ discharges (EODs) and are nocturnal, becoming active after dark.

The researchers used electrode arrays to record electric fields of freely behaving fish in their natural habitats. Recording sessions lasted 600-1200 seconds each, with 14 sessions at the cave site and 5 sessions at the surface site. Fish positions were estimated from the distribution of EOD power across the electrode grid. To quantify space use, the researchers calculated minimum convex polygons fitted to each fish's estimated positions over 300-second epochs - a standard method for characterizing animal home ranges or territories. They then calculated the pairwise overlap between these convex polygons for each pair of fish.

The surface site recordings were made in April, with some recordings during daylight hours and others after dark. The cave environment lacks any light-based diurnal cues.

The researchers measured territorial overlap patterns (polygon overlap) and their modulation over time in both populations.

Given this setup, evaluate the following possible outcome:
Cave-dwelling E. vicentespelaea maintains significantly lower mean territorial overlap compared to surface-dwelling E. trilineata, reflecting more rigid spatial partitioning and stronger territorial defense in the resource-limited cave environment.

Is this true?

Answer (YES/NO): YES